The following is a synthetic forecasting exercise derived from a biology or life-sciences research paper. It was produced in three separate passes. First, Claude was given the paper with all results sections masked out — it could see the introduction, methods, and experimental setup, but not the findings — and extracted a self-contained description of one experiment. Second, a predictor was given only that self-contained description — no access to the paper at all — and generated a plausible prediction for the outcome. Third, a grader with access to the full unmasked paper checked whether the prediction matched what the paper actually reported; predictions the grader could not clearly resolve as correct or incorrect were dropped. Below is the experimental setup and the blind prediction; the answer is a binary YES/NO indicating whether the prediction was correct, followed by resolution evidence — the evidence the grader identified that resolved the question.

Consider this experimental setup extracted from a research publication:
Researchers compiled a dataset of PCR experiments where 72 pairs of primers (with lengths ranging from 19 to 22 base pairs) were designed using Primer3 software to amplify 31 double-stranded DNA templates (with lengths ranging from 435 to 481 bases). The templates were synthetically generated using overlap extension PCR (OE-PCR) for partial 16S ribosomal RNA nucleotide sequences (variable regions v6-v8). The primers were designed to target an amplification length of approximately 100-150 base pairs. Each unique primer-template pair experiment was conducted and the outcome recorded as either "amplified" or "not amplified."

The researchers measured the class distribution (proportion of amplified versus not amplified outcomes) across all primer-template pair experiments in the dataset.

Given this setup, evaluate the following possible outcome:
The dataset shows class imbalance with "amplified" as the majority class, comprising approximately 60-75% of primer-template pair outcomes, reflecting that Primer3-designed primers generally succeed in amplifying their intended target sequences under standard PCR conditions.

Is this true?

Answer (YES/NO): NO